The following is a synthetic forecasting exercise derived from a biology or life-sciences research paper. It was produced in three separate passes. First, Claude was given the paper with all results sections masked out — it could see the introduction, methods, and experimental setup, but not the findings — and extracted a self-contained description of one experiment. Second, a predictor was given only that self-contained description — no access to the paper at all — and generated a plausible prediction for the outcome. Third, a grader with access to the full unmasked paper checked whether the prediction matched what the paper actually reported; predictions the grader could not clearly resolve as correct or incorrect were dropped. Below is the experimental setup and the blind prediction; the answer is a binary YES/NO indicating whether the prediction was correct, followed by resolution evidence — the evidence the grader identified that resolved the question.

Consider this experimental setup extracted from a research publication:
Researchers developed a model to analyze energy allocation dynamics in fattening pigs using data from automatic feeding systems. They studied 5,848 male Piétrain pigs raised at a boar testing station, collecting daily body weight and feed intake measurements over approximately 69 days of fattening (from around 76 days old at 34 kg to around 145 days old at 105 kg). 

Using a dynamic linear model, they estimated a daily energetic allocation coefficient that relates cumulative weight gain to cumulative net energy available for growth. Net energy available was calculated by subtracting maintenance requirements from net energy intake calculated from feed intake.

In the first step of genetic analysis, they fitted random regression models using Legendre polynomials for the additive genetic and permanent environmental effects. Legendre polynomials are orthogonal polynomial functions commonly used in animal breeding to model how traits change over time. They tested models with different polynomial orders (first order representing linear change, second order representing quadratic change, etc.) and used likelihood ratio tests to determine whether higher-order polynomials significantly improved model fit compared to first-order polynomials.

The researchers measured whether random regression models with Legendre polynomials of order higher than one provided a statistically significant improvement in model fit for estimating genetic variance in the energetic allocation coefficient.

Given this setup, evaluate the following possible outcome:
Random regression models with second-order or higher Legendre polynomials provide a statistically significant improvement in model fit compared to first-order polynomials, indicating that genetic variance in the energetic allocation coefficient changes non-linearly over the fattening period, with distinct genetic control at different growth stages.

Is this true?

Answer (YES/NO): NO